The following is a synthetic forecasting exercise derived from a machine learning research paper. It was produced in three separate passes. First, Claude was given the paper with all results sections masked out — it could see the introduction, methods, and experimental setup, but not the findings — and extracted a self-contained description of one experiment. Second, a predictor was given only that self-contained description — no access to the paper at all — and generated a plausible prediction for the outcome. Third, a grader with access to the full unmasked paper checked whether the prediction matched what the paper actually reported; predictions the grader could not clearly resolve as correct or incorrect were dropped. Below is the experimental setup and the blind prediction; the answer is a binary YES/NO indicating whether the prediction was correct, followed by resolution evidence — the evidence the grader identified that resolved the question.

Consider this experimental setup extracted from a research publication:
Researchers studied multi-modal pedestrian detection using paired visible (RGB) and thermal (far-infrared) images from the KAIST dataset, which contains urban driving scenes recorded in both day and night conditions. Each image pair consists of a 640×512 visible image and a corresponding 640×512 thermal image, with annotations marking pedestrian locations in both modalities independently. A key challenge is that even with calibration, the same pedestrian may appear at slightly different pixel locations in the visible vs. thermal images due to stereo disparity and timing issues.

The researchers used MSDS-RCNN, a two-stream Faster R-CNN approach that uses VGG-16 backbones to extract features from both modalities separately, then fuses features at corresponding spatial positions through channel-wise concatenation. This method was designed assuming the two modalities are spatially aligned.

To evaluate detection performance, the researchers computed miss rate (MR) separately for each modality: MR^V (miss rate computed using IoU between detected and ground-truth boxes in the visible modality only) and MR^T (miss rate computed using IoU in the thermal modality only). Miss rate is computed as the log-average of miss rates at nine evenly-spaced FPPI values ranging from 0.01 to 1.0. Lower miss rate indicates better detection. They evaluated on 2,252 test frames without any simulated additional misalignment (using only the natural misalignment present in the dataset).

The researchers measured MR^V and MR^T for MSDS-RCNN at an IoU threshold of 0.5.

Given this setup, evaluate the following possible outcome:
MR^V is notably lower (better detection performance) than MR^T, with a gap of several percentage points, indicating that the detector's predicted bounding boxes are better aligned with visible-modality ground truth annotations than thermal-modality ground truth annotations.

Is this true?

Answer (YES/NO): NO